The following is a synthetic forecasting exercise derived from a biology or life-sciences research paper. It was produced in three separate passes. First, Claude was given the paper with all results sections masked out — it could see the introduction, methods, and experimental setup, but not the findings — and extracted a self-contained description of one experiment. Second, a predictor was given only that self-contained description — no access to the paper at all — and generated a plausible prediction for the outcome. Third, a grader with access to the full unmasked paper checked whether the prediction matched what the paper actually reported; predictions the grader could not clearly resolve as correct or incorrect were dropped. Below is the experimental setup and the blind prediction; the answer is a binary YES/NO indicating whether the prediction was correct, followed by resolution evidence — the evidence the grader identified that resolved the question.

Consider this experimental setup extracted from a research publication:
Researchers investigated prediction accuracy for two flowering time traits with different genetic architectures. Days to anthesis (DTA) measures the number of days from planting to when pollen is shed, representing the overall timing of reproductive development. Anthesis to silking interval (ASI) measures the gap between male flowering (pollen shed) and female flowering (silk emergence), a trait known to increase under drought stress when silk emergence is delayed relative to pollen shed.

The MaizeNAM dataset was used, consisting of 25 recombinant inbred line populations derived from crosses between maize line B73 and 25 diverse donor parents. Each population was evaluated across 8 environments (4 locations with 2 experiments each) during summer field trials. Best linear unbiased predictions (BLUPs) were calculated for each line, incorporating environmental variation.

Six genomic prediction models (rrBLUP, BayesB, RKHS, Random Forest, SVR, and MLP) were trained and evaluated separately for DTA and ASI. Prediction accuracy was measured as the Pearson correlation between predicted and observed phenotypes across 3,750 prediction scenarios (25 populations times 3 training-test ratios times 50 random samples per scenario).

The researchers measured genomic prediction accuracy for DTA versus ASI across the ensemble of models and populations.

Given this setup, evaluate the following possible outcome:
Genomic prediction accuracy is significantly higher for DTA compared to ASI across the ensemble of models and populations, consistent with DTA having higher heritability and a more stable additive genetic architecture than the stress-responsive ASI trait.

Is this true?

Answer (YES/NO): YES